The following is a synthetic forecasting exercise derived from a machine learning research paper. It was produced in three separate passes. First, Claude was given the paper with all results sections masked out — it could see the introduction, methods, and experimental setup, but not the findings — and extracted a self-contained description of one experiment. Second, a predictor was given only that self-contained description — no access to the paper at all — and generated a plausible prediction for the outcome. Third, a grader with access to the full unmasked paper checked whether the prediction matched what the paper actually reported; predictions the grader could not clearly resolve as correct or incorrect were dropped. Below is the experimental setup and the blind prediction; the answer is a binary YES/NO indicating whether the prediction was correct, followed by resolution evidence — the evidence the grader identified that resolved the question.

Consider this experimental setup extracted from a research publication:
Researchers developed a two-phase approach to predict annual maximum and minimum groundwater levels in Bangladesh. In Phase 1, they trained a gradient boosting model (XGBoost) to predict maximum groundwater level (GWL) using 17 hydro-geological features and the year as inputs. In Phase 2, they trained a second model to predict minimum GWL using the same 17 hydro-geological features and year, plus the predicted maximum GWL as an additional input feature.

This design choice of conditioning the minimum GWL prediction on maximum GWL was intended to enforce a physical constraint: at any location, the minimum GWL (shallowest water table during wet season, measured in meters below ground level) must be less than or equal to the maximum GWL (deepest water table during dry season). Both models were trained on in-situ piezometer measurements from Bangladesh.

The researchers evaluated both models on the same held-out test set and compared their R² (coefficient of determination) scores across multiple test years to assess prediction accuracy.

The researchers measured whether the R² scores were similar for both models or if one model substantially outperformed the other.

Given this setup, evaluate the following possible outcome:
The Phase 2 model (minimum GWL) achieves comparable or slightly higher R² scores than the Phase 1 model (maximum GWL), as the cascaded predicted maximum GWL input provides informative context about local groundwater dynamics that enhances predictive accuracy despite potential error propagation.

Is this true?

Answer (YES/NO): NO